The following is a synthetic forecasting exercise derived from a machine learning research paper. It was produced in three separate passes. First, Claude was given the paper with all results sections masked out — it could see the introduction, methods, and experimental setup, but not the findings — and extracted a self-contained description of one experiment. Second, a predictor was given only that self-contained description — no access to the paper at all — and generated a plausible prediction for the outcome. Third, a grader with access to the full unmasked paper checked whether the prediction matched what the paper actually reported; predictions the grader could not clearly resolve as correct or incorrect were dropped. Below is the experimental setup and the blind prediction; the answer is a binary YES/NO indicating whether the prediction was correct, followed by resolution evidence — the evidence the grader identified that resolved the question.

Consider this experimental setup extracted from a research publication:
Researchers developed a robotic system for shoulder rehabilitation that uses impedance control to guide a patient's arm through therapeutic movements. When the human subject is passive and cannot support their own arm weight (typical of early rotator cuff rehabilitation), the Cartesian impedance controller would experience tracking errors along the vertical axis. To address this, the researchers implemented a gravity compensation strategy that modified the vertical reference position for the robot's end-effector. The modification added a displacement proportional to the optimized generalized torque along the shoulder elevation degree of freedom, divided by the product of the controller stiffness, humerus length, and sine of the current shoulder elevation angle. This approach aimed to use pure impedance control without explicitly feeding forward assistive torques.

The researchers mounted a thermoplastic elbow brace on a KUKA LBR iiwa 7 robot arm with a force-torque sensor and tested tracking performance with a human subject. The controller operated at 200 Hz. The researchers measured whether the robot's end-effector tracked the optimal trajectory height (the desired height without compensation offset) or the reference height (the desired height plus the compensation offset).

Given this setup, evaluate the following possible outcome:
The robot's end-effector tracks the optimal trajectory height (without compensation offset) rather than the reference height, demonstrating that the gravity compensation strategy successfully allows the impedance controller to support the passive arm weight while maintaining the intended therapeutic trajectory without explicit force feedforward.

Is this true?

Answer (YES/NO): YES